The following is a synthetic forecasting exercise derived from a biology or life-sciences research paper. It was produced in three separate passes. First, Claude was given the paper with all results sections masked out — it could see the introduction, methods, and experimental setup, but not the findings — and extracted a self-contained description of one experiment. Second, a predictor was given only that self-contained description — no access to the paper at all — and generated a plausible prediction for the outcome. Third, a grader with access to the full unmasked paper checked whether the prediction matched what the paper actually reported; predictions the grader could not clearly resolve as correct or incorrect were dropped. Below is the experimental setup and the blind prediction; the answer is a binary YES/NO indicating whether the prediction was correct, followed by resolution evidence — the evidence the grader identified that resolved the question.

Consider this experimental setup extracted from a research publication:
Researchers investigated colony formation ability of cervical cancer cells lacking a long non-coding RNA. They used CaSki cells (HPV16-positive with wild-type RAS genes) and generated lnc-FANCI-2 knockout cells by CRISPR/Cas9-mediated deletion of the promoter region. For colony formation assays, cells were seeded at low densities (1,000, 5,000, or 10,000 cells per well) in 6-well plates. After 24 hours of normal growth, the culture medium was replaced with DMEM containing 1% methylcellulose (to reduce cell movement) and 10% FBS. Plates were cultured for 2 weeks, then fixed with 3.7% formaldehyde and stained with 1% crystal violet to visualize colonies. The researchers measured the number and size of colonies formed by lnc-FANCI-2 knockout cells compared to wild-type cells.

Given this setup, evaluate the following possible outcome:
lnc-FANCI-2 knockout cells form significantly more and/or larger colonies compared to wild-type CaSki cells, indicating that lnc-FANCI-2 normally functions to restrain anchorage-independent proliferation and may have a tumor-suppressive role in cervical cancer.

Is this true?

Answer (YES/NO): NO